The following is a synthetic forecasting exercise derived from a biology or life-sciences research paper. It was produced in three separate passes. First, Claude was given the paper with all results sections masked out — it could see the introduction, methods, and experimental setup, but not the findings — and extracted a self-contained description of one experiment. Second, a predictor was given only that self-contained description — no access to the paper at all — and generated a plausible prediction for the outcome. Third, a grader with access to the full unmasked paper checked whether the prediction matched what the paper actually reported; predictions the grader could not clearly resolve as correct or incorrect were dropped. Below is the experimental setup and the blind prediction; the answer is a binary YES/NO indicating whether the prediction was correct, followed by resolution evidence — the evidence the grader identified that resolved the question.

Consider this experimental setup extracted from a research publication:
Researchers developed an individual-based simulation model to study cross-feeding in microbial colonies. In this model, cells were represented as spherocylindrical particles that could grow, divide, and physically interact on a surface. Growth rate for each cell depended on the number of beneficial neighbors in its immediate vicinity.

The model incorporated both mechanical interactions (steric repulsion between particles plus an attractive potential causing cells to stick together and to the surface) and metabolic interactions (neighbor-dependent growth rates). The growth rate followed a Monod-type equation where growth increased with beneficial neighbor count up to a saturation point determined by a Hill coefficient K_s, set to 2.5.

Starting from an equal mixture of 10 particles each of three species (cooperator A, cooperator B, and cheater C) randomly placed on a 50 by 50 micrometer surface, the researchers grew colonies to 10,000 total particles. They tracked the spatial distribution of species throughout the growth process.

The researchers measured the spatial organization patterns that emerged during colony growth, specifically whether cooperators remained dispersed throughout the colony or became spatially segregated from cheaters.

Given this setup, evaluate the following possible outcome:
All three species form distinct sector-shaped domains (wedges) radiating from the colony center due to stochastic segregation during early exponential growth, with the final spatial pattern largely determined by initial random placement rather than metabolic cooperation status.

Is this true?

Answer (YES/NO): NO